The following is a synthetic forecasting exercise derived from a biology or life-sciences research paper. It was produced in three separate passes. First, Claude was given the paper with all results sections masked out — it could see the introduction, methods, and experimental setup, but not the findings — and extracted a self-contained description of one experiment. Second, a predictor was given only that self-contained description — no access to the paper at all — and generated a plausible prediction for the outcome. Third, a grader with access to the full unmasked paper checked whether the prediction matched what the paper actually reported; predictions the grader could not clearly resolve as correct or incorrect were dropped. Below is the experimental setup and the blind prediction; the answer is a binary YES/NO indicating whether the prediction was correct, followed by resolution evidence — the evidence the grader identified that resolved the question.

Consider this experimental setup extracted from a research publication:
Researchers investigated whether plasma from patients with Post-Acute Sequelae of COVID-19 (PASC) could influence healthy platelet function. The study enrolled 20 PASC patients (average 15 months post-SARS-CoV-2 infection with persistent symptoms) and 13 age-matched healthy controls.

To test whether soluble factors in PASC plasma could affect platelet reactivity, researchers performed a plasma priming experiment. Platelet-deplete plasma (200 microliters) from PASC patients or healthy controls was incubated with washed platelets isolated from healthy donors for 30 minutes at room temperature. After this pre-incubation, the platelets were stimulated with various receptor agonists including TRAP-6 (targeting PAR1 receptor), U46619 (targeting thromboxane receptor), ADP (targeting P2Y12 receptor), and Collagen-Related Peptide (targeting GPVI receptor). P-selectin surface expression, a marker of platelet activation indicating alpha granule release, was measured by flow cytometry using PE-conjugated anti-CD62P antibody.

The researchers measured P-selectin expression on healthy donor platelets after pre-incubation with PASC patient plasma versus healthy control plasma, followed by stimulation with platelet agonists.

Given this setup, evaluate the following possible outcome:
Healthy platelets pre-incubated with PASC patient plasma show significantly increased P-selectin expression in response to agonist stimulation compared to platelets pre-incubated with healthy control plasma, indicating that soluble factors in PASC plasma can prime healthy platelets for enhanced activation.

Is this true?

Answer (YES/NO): YES